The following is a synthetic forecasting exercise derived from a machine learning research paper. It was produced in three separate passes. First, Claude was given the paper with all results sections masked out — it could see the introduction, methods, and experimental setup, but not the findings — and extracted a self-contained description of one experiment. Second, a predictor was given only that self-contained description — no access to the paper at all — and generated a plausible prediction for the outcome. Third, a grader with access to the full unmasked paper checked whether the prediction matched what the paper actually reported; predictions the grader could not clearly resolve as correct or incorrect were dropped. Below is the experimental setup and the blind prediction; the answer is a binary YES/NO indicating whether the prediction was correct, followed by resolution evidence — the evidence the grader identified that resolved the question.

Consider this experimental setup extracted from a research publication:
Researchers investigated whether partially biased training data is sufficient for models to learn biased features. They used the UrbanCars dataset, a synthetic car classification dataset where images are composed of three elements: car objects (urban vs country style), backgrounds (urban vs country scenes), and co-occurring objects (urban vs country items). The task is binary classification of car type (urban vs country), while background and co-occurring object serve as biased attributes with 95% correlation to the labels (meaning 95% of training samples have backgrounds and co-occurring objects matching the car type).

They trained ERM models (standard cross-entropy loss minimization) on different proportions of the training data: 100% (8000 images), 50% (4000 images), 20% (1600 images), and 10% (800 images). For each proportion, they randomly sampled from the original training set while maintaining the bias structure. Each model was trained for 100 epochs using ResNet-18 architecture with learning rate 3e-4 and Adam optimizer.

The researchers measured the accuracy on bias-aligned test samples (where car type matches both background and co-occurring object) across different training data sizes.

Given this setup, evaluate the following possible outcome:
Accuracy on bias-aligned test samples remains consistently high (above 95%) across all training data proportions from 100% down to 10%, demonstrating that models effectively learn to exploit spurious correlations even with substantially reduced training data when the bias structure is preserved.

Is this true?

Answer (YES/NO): NO